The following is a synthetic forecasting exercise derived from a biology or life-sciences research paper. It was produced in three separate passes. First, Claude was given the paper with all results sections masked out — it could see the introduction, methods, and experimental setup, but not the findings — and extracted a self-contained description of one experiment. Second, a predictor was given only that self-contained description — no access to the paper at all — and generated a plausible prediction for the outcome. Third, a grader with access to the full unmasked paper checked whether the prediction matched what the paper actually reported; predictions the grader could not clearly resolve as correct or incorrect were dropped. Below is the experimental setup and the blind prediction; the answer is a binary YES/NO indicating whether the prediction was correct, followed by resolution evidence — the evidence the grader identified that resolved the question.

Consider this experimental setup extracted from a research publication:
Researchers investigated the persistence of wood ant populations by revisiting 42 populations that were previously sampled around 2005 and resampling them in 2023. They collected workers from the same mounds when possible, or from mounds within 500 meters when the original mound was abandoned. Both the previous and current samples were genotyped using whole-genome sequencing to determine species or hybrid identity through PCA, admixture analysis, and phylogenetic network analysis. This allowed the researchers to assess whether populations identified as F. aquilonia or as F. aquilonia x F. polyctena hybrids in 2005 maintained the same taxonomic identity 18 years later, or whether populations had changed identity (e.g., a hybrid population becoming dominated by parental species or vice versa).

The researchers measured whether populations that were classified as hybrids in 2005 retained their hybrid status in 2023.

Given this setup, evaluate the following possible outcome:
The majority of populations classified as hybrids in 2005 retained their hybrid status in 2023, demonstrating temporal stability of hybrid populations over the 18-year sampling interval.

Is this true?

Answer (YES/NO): YES